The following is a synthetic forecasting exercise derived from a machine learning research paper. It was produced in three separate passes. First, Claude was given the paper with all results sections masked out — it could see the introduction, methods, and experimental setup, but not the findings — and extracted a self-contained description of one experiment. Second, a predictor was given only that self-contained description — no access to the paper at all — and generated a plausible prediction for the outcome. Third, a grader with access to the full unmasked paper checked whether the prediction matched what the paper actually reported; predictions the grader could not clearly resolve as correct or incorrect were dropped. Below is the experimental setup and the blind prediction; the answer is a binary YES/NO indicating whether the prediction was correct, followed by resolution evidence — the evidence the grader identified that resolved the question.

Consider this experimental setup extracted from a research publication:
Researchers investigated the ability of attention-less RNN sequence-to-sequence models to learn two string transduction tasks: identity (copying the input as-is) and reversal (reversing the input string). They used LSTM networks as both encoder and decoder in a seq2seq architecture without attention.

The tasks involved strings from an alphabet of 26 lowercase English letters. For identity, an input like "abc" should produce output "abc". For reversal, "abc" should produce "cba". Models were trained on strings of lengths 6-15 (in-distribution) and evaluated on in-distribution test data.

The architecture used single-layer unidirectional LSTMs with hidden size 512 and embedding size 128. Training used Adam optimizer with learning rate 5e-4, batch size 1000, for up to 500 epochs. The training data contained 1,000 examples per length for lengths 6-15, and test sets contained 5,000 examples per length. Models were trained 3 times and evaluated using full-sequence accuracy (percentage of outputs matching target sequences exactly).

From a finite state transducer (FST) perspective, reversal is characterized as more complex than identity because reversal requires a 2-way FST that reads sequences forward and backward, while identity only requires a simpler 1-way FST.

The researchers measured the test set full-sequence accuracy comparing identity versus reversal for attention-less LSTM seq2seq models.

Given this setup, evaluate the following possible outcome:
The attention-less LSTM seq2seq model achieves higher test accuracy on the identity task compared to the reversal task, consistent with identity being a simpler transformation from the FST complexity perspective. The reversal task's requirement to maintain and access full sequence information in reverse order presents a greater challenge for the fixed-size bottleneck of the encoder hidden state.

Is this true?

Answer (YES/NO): NO